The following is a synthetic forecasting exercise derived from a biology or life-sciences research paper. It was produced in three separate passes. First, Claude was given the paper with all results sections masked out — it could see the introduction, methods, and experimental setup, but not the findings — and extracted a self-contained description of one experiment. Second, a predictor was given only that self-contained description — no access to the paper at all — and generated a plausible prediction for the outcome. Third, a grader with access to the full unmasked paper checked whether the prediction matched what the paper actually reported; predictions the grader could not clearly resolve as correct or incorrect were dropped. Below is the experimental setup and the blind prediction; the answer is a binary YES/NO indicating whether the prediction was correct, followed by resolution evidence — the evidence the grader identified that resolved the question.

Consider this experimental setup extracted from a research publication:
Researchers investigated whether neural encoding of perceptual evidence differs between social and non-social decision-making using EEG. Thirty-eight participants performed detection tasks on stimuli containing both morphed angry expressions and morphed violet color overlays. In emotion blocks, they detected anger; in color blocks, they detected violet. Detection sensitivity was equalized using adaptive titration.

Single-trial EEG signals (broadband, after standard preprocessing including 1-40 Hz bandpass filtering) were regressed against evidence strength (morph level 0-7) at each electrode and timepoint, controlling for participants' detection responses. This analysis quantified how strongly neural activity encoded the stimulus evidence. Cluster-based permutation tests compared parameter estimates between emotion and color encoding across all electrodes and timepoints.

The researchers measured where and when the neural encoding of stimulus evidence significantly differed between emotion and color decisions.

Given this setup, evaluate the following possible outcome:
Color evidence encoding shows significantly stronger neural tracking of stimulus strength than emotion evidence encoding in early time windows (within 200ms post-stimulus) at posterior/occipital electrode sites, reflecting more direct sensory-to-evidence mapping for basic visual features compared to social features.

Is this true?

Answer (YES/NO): NO